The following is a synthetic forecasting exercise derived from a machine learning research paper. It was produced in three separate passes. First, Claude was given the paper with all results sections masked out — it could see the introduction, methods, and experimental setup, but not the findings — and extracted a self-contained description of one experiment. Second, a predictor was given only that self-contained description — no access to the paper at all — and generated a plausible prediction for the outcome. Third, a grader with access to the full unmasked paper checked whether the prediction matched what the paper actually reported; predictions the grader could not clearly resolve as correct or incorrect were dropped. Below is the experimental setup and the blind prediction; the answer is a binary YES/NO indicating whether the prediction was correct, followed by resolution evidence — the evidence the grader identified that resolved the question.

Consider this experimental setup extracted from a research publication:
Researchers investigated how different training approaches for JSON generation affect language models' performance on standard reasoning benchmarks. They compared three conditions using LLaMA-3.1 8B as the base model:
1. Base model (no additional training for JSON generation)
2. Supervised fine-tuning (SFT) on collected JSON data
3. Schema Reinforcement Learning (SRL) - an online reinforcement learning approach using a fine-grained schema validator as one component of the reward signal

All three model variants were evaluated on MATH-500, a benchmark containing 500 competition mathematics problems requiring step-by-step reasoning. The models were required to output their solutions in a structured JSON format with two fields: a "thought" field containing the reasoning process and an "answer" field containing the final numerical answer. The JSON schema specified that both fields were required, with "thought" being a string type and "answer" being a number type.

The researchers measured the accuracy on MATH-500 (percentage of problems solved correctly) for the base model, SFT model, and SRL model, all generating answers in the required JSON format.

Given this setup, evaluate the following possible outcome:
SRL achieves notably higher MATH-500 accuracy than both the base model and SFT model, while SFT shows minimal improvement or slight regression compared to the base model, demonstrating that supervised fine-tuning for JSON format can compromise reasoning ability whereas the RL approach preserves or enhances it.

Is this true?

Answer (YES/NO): NO